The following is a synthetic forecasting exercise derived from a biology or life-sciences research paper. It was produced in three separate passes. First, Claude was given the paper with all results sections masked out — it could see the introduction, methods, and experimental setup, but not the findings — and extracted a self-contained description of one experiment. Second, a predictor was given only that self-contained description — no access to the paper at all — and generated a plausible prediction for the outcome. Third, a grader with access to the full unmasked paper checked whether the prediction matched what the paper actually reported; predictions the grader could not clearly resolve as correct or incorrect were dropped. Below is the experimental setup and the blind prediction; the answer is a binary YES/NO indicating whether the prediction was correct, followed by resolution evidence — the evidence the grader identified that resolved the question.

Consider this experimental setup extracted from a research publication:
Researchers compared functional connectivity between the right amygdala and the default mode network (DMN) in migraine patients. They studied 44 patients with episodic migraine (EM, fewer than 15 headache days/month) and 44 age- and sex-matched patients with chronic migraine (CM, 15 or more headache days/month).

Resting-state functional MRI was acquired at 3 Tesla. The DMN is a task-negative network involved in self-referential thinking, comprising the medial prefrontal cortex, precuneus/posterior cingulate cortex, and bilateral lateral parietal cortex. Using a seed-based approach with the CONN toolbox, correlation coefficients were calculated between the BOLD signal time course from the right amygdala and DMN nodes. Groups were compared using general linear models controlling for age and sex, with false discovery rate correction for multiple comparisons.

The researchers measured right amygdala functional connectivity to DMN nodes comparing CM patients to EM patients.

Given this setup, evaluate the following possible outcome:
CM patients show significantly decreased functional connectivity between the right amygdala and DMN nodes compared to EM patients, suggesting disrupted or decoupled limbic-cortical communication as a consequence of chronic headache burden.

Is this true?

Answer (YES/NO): NO